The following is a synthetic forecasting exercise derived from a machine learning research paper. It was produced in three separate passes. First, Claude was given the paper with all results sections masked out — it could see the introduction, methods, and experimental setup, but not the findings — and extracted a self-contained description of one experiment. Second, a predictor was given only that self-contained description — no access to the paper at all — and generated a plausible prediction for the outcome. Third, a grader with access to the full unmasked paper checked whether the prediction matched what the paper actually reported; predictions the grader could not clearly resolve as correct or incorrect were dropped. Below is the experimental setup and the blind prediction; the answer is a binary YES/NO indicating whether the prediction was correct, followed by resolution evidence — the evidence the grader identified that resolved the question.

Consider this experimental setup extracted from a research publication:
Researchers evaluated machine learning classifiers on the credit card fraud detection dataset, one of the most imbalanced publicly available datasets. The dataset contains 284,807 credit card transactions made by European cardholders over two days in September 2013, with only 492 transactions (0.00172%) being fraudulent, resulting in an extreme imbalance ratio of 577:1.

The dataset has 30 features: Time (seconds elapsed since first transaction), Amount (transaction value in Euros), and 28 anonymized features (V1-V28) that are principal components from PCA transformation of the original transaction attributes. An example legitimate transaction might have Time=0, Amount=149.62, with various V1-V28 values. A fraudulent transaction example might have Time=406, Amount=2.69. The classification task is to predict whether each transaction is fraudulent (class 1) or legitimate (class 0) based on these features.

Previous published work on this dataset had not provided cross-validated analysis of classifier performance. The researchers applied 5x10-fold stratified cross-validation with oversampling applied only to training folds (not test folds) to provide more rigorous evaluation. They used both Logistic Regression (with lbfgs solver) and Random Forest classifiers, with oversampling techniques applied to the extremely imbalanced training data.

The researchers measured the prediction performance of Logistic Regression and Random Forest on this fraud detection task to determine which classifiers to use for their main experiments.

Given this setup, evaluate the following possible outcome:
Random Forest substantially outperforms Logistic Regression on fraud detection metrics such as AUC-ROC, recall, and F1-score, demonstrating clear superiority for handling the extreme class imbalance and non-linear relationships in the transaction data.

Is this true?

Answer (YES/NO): NO